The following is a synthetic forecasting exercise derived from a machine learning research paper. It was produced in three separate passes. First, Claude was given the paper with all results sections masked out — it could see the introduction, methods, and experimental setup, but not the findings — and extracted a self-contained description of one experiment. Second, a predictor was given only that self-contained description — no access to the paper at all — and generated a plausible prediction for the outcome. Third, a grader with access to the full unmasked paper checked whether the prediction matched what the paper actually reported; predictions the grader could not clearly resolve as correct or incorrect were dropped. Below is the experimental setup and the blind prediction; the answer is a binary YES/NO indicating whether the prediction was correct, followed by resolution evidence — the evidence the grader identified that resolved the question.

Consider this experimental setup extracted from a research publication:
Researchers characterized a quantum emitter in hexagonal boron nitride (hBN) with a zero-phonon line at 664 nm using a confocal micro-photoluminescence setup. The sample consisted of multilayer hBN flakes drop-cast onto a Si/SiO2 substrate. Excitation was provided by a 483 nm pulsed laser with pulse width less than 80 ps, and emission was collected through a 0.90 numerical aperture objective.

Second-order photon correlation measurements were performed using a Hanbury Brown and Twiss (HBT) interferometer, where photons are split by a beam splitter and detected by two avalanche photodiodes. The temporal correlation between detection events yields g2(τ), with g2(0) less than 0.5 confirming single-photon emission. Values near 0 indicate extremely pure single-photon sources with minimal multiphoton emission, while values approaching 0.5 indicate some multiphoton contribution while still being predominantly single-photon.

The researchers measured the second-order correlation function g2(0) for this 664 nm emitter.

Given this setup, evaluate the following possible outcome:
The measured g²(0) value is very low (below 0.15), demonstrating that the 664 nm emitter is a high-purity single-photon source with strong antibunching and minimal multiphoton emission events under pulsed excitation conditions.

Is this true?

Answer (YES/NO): YES